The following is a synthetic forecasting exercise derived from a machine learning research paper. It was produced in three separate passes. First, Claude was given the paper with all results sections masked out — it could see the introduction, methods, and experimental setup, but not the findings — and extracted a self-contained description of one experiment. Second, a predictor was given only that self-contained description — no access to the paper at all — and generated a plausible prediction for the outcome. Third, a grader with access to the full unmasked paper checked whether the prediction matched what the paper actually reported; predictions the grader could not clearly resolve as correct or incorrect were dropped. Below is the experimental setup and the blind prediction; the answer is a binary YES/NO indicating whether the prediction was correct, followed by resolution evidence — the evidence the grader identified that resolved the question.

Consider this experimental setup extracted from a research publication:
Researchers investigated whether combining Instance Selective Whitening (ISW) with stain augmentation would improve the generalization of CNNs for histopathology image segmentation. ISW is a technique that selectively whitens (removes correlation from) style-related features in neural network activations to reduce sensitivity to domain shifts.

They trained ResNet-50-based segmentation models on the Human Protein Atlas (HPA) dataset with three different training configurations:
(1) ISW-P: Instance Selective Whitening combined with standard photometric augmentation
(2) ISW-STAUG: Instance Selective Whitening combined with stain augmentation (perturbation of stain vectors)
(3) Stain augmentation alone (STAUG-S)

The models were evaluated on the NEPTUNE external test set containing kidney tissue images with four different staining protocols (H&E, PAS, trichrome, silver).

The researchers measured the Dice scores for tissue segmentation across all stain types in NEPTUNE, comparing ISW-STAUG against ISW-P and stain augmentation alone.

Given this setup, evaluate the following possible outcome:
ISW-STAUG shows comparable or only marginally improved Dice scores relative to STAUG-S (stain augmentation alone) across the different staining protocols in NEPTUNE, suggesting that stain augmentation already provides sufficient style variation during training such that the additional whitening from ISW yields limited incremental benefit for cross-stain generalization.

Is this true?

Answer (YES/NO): NO